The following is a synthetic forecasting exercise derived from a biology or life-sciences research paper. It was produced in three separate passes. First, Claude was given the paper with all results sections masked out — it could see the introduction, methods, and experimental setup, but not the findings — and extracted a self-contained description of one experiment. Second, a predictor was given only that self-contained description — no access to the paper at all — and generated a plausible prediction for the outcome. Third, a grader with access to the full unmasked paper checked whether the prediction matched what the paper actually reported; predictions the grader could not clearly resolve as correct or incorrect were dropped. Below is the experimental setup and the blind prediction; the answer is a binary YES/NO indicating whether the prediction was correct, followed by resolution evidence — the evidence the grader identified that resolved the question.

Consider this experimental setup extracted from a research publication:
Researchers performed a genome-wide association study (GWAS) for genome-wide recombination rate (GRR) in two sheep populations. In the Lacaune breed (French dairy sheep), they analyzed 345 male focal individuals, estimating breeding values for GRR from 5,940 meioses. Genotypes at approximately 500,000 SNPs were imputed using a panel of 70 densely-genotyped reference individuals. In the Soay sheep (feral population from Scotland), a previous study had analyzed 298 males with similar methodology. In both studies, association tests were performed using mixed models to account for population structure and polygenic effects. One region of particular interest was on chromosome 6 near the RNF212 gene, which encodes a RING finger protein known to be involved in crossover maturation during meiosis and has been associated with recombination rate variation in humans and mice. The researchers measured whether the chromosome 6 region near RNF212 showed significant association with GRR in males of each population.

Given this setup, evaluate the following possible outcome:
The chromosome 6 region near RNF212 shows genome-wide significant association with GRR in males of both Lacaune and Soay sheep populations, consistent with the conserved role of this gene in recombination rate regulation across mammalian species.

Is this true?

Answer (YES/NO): NO